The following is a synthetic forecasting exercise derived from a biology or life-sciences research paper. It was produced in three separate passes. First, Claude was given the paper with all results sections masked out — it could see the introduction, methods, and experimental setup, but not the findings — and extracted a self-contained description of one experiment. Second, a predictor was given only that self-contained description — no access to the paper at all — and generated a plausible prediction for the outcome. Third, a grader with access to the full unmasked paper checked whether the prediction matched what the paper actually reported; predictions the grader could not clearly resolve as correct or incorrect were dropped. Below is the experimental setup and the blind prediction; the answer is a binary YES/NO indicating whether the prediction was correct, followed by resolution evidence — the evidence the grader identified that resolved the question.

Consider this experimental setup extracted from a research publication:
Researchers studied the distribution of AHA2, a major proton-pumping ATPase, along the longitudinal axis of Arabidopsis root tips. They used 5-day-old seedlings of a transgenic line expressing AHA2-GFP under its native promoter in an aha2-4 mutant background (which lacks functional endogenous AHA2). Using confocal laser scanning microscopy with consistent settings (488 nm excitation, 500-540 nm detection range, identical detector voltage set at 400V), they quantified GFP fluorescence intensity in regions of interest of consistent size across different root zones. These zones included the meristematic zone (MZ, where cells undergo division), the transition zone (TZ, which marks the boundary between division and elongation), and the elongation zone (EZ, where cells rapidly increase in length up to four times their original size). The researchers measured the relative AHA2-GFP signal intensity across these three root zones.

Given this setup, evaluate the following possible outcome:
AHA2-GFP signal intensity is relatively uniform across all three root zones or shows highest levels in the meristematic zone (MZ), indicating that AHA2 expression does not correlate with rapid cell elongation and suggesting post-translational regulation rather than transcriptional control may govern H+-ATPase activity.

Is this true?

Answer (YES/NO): NO